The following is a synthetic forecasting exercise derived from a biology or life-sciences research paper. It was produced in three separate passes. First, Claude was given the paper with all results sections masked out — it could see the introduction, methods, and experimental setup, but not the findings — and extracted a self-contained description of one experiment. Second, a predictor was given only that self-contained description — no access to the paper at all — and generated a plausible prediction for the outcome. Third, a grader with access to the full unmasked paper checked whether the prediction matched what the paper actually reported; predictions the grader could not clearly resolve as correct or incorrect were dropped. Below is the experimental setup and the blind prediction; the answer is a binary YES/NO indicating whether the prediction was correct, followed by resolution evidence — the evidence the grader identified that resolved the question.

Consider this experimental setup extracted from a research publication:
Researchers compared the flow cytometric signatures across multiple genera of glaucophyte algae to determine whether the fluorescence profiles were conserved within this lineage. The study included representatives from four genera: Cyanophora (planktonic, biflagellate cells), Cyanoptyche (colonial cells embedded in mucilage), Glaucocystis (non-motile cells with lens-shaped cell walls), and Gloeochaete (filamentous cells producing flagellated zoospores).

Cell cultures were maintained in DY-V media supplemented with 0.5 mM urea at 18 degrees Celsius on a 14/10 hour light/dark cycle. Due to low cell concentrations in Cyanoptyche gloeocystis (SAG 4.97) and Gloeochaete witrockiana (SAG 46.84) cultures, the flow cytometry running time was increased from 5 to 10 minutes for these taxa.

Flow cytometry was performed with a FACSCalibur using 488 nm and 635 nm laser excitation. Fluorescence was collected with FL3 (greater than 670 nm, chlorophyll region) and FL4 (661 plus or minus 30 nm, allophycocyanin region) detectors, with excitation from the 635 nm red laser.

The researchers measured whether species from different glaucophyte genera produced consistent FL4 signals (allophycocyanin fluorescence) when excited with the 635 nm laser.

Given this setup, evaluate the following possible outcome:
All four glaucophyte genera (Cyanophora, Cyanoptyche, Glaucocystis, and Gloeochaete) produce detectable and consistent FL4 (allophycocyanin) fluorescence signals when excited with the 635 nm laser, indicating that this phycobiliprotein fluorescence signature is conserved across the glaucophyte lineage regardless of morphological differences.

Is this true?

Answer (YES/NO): YES